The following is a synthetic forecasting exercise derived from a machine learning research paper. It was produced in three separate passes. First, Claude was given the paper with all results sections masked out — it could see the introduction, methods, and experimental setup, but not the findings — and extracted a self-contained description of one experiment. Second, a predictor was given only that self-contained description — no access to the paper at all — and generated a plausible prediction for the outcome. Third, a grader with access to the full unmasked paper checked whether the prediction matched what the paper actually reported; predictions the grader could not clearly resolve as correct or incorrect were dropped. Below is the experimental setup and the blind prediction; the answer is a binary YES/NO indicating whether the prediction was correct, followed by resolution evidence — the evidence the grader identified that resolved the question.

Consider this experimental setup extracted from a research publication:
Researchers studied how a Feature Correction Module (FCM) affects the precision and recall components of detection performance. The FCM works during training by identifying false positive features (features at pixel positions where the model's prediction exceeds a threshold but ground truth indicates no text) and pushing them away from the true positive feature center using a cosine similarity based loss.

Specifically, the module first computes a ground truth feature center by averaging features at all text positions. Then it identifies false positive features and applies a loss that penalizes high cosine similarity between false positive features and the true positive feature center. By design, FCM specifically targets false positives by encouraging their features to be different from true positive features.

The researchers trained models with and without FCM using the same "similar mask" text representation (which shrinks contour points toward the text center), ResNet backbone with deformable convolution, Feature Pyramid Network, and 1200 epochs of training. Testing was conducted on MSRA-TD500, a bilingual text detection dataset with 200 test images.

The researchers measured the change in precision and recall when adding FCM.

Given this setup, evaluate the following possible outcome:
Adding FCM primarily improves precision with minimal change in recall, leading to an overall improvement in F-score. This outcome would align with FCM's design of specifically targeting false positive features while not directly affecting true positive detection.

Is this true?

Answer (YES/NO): NO